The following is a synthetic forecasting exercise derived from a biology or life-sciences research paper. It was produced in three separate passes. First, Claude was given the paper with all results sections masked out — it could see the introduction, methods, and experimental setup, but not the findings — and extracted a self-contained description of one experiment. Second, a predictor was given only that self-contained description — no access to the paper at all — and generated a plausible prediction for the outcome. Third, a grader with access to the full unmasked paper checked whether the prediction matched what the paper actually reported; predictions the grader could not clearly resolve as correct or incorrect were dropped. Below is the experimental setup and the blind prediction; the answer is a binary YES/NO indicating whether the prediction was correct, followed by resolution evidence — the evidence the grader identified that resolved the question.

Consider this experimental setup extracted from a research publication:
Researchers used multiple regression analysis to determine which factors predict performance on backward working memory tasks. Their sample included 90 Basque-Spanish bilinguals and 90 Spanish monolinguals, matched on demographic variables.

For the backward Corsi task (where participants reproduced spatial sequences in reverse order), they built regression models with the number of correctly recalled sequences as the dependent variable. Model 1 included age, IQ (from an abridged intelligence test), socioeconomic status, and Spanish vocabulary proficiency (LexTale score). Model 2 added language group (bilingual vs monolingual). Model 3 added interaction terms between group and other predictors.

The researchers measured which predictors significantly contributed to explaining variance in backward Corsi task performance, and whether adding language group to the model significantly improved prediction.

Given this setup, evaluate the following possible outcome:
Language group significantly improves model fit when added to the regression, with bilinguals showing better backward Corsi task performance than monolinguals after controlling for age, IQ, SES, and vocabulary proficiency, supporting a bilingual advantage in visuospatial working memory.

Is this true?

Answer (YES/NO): YES